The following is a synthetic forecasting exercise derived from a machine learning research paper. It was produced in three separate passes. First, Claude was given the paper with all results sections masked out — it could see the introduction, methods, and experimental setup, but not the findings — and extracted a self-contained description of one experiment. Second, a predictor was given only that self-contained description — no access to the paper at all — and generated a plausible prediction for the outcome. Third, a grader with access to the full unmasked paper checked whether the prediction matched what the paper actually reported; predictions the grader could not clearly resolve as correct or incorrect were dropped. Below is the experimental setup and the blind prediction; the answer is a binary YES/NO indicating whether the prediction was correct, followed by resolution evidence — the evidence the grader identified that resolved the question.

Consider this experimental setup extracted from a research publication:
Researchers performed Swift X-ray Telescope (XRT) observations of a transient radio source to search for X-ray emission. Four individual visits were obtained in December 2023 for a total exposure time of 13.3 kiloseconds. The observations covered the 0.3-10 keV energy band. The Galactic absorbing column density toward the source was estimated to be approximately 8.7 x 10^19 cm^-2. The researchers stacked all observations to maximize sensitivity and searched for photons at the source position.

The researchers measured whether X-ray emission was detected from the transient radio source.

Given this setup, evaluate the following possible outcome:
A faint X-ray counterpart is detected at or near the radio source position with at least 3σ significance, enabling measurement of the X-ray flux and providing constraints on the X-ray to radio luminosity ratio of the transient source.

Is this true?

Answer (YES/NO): NO